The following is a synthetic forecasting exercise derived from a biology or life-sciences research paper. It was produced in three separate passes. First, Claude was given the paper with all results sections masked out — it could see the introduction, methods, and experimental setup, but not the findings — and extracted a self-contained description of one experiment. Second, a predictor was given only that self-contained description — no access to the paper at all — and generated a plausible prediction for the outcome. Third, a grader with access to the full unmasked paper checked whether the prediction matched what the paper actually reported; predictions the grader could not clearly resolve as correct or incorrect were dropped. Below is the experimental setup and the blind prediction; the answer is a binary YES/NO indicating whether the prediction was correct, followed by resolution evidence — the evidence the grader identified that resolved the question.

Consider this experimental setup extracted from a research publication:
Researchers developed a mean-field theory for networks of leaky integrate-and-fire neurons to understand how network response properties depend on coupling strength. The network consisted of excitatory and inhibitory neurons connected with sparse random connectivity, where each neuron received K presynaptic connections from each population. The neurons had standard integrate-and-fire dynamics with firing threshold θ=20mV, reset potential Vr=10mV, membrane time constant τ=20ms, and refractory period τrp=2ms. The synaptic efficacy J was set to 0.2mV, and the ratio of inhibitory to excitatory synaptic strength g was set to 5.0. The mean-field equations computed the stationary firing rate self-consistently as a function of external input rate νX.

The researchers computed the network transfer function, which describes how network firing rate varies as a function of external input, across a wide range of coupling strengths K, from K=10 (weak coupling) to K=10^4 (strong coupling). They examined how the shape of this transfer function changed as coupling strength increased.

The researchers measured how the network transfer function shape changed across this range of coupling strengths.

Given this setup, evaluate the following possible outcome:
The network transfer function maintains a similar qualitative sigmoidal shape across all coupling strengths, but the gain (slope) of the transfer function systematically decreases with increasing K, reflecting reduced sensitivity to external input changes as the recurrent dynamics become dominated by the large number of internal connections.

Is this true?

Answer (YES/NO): NO